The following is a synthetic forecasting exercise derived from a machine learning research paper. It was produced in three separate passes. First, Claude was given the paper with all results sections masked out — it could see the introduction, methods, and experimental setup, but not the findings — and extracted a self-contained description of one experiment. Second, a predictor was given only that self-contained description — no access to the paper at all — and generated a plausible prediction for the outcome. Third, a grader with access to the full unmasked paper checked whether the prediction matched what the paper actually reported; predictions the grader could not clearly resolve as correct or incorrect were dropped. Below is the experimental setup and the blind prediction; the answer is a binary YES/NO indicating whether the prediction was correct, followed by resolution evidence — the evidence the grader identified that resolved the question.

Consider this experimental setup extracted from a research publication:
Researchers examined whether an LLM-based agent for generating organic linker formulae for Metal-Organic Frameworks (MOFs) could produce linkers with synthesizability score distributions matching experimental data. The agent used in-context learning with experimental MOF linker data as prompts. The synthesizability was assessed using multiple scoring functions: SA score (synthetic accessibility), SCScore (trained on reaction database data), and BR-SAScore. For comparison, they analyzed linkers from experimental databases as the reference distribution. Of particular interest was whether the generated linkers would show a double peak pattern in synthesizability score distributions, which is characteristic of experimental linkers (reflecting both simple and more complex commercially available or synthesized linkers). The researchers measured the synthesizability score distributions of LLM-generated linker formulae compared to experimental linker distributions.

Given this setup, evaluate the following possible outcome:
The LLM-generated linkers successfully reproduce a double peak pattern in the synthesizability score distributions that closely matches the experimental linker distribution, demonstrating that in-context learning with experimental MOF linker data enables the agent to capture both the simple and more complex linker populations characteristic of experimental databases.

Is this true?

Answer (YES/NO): YES